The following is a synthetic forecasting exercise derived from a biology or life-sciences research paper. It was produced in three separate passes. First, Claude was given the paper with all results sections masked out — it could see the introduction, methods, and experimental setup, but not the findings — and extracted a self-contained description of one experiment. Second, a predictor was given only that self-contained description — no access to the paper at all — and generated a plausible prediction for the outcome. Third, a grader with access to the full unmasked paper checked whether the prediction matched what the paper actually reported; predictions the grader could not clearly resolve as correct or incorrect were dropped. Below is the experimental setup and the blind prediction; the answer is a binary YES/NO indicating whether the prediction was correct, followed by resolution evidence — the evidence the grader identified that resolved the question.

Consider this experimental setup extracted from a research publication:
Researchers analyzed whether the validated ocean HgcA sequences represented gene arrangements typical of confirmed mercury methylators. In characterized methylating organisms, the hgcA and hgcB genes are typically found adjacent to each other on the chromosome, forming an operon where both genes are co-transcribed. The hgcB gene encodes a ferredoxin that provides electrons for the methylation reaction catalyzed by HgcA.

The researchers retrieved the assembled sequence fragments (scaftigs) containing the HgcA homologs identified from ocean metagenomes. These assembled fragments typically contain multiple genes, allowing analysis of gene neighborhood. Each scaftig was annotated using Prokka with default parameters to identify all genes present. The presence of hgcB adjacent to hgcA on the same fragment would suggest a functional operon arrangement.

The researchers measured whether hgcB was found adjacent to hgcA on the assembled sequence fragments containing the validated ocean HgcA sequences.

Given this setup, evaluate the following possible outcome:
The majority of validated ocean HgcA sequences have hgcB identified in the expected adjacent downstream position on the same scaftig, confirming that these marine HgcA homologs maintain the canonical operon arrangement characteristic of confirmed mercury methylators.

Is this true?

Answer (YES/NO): YES